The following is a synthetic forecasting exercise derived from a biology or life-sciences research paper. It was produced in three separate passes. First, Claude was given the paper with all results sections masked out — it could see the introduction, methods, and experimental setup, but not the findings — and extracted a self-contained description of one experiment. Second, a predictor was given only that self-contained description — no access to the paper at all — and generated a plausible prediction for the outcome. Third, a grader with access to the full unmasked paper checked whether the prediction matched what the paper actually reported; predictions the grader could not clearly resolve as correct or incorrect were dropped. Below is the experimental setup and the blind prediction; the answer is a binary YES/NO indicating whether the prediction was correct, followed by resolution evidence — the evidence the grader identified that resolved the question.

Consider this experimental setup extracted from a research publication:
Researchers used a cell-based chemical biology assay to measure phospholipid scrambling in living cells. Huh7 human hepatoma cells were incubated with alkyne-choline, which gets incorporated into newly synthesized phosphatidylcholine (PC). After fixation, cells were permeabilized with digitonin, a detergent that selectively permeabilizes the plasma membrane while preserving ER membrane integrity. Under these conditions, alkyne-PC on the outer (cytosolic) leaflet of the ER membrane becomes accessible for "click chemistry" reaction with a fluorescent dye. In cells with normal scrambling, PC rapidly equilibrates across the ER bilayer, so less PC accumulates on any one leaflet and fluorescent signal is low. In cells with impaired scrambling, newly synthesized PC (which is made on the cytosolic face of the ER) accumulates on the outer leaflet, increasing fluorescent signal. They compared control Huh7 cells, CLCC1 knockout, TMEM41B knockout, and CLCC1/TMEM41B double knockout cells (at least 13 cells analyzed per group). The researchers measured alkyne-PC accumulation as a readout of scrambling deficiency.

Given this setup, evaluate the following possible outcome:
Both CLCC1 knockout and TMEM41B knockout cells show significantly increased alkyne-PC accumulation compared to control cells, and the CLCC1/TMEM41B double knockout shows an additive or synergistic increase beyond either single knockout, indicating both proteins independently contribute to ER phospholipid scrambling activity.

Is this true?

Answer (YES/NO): NO